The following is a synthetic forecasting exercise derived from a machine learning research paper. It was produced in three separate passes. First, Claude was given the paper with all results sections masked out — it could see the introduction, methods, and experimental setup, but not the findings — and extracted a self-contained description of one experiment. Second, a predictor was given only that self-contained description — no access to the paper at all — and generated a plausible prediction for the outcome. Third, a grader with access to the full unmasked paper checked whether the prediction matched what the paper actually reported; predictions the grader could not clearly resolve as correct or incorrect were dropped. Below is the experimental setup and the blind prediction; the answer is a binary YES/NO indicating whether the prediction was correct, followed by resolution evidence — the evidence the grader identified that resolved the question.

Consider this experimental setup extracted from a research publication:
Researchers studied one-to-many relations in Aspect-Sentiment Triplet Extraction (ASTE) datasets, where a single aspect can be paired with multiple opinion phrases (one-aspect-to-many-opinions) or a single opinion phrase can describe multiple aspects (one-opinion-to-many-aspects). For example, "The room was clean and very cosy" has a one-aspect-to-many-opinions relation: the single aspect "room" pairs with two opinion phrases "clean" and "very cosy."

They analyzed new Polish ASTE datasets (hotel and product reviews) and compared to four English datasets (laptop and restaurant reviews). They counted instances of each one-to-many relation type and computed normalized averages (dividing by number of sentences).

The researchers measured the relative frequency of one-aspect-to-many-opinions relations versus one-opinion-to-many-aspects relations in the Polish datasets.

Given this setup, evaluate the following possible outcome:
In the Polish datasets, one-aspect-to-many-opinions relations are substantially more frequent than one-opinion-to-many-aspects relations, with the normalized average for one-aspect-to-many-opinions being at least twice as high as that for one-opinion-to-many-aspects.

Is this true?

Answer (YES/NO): YES